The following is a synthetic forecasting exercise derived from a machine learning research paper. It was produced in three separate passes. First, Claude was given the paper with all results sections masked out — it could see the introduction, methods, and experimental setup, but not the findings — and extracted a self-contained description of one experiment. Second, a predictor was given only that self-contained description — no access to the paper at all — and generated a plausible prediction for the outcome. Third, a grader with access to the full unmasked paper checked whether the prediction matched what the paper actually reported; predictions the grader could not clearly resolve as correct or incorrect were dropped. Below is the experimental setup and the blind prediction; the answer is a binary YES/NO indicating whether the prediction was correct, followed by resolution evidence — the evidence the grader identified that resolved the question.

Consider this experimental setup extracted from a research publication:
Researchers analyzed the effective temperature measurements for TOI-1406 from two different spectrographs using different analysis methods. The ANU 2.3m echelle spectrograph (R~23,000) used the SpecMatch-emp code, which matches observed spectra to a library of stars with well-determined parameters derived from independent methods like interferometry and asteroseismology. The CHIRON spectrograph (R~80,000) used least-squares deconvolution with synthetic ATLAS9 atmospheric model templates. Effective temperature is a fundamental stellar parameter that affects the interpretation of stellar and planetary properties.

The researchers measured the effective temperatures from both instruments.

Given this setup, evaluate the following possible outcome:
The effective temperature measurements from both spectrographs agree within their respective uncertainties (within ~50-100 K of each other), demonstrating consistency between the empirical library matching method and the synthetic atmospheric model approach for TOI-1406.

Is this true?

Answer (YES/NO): YES